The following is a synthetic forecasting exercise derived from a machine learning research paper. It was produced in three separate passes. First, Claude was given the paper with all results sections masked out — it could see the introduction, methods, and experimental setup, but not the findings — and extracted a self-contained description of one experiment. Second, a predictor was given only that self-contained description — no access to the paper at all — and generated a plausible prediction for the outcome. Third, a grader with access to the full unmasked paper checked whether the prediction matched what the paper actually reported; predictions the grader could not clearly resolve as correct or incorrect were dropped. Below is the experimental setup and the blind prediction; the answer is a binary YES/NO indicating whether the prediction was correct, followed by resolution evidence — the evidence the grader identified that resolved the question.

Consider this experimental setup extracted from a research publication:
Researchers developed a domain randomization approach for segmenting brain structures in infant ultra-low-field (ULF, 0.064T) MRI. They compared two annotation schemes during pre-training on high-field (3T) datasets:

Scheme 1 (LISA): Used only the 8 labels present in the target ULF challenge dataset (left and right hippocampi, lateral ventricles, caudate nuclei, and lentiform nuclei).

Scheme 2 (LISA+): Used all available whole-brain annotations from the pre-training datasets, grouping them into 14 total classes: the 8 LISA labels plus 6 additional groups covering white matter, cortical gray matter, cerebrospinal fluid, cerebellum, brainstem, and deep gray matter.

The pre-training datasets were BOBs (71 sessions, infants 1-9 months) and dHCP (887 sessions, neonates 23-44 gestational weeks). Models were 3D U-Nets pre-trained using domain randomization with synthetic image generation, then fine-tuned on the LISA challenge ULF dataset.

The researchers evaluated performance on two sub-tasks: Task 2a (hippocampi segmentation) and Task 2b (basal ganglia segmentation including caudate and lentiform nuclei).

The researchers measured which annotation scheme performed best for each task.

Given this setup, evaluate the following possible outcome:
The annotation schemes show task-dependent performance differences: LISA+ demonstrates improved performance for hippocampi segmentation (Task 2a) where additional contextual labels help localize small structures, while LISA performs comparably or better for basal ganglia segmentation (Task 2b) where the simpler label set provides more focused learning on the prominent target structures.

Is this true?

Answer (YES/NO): YES